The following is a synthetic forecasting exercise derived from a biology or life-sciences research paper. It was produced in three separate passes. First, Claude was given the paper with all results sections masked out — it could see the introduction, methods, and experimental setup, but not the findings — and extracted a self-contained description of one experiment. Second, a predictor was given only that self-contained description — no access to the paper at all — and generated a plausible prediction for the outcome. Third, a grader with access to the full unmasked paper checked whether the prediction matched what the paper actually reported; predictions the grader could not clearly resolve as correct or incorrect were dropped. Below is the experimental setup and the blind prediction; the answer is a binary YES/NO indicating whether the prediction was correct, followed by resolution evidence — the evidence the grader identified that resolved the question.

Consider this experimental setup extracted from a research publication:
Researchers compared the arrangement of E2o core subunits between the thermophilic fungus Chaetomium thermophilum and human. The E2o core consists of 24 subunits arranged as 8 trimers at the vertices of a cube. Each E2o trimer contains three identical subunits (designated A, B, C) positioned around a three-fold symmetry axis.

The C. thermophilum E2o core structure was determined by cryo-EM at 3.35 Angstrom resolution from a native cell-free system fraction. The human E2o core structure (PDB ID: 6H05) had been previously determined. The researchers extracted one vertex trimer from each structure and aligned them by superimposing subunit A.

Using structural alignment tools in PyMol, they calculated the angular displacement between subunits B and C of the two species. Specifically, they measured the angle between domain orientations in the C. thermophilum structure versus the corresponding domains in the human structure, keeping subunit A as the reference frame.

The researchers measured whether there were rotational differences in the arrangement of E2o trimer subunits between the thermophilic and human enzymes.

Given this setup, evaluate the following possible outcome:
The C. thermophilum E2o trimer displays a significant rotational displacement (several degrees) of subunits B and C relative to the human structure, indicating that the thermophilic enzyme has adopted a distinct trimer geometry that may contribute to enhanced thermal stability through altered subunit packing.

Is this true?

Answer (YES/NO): YES